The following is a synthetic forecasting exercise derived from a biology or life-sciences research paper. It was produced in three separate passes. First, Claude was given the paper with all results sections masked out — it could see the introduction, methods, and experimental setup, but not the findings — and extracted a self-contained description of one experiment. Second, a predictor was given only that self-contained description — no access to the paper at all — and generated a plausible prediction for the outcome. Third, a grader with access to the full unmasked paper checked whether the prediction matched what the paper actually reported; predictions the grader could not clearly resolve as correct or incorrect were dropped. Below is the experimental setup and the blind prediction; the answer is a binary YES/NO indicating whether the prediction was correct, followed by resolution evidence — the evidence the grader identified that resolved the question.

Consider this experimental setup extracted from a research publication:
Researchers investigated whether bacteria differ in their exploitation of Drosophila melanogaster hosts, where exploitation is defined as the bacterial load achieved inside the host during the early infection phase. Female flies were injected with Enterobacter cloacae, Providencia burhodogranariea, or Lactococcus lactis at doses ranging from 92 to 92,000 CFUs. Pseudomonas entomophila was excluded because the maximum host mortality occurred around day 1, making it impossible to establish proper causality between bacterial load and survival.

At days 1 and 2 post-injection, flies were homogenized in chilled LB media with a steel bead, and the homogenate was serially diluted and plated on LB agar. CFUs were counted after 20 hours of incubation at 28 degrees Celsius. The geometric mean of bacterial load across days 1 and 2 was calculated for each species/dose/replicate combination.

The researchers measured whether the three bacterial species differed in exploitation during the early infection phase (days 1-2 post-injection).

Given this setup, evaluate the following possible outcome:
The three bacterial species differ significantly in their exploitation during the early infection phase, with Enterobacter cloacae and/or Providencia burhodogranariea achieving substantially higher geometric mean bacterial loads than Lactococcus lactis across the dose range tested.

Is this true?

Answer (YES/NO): NO